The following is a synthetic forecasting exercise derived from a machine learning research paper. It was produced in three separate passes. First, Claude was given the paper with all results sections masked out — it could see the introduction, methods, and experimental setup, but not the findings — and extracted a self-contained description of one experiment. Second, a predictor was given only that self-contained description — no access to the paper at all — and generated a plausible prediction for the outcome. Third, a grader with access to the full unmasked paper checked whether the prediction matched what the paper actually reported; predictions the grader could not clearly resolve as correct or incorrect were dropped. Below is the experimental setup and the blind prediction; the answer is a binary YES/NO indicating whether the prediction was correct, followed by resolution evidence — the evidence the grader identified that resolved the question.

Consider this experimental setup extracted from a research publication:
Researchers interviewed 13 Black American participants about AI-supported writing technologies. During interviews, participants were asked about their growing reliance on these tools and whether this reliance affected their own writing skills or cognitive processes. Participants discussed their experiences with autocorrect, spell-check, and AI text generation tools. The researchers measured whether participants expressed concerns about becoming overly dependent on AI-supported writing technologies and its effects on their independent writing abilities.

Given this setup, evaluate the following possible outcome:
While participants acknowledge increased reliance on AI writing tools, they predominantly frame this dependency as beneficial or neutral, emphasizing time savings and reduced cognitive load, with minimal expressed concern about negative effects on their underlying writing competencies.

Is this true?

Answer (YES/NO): NO